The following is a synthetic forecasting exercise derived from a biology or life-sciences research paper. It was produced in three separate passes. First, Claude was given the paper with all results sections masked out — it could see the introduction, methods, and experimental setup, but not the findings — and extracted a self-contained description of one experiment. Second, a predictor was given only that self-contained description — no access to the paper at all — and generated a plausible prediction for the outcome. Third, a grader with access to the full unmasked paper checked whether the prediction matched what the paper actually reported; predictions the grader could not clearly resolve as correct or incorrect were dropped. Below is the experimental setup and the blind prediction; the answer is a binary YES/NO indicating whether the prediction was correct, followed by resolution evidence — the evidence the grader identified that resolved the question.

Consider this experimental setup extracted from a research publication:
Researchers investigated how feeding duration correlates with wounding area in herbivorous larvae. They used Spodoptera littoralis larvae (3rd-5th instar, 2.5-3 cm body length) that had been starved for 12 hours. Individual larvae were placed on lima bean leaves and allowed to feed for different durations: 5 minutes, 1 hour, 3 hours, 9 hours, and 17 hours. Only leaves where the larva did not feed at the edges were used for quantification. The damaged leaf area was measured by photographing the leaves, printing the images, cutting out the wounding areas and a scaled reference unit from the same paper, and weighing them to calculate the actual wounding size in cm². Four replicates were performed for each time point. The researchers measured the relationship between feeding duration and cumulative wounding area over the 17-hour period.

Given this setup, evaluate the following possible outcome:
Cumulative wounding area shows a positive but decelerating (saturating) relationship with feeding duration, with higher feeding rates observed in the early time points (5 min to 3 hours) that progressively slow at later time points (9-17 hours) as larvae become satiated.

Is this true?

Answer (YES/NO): NO